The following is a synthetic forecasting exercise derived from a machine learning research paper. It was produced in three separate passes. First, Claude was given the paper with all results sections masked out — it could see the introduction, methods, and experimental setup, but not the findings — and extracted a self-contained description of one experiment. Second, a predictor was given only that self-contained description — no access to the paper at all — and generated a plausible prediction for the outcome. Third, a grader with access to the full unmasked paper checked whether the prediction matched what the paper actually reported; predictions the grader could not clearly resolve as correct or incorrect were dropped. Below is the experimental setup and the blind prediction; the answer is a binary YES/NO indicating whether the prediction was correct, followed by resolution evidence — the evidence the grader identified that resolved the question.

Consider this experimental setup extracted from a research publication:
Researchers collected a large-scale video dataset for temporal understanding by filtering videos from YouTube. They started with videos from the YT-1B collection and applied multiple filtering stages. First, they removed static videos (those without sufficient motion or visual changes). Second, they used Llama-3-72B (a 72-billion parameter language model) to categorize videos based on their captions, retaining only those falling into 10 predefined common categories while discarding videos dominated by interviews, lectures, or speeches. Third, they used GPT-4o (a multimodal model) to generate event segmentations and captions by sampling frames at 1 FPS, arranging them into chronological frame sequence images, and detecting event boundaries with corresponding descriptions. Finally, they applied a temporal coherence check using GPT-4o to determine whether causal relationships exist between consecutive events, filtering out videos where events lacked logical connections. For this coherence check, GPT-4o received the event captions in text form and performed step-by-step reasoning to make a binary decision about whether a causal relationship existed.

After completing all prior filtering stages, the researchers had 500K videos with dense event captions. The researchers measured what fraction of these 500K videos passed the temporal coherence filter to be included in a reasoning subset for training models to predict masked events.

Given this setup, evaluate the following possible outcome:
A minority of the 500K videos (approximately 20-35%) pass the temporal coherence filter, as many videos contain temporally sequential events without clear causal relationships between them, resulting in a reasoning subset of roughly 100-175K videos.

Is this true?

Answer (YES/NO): NO